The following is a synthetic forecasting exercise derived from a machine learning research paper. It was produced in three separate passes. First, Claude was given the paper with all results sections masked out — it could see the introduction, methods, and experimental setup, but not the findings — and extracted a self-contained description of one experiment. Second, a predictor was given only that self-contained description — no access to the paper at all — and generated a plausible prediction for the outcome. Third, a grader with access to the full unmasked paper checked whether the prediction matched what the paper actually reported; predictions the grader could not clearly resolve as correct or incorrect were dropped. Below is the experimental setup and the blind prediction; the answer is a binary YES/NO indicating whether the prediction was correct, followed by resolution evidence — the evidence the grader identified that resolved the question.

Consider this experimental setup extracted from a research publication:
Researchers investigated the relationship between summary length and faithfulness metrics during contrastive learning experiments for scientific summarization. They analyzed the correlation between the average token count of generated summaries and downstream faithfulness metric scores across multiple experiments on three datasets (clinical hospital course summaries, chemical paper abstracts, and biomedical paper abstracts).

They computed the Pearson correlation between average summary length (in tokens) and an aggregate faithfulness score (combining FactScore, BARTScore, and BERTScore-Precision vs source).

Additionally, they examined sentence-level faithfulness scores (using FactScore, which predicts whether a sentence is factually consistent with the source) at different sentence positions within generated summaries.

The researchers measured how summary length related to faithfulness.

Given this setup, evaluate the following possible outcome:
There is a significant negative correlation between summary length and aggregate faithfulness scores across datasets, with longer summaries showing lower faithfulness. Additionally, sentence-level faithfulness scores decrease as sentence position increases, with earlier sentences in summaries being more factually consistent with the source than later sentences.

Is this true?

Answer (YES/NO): YES